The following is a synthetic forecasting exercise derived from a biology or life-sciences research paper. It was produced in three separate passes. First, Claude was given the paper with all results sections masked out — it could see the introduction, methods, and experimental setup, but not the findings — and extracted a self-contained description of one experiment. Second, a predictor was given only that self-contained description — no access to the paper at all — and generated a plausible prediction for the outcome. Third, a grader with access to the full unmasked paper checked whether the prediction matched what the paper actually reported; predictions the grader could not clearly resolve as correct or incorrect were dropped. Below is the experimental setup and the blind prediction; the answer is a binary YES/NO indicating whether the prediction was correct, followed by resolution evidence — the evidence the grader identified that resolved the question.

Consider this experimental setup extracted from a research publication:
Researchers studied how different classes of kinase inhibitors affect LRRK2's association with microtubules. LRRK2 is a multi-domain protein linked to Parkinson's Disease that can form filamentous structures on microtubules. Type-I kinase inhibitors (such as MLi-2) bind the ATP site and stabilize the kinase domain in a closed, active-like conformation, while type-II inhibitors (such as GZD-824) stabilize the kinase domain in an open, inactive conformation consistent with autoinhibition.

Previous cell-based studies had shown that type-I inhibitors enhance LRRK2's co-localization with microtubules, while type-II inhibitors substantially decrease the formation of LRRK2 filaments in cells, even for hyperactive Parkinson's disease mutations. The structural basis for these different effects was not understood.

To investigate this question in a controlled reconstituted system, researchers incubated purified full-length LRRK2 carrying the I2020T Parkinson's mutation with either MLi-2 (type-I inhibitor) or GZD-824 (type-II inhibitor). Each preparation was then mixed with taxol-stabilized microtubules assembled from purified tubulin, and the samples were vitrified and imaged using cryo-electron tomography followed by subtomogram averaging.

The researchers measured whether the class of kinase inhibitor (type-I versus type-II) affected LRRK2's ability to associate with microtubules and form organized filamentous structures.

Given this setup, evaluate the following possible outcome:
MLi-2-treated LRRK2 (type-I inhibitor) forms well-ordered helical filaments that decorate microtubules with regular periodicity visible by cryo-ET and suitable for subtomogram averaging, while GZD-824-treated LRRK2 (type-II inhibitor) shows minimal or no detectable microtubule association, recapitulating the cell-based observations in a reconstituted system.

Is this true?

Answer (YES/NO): NO